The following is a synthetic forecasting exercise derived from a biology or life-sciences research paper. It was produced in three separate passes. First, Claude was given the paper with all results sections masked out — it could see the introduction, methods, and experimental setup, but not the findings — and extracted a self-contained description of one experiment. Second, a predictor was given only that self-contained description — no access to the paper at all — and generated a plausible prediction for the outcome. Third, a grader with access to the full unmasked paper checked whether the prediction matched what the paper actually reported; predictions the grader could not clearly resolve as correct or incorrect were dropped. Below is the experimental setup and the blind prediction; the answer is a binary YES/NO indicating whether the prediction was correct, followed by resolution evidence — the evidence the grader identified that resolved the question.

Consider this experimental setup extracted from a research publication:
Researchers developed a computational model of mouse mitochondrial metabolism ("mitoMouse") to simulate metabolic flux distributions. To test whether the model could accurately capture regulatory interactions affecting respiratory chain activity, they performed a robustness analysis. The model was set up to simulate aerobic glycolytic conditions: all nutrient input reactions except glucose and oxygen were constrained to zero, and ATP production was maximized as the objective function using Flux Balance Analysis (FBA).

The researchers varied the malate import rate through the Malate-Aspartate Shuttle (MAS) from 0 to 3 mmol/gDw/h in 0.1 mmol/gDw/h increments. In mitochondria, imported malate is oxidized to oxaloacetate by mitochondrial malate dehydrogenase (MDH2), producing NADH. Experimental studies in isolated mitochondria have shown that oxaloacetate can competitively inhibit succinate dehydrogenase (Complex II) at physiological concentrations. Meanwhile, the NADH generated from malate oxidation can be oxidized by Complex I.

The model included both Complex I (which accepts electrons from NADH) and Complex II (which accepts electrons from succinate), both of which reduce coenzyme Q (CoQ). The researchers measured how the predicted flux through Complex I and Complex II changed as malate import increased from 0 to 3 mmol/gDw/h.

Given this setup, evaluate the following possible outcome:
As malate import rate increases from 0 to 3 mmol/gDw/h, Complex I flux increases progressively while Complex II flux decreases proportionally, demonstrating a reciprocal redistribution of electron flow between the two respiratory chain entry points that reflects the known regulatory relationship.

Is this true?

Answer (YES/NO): NO